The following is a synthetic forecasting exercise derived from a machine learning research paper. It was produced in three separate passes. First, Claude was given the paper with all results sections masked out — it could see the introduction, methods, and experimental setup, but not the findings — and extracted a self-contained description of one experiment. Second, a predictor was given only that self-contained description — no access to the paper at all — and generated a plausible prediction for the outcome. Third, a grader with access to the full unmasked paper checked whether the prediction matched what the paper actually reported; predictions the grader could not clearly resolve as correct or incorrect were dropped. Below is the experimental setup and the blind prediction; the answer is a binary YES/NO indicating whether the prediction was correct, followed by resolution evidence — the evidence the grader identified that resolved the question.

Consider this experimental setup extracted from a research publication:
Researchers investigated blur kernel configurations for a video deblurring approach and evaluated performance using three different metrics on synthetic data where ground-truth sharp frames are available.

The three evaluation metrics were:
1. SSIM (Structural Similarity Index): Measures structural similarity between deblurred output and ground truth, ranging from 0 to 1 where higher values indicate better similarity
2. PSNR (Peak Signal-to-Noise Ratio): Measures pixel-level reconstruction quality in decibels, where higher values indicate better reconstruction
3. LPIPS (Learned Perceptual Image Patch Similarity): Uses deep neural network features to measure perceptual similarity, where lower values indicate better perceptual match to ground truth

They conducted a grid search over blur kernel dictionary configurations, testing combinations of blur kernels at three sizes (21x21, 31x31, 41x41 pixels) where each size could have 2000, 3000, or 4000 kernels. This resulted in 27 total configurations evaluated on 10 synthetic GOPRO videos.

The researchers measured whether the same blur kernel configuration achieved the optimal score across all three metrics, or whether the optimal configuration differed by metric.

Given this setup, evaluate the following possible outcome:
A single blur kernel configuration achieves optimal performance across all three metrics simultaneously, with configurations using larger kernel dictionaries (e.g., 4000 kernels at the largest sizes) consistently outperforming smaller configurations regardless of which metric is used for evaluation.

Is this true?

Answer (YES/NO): NO